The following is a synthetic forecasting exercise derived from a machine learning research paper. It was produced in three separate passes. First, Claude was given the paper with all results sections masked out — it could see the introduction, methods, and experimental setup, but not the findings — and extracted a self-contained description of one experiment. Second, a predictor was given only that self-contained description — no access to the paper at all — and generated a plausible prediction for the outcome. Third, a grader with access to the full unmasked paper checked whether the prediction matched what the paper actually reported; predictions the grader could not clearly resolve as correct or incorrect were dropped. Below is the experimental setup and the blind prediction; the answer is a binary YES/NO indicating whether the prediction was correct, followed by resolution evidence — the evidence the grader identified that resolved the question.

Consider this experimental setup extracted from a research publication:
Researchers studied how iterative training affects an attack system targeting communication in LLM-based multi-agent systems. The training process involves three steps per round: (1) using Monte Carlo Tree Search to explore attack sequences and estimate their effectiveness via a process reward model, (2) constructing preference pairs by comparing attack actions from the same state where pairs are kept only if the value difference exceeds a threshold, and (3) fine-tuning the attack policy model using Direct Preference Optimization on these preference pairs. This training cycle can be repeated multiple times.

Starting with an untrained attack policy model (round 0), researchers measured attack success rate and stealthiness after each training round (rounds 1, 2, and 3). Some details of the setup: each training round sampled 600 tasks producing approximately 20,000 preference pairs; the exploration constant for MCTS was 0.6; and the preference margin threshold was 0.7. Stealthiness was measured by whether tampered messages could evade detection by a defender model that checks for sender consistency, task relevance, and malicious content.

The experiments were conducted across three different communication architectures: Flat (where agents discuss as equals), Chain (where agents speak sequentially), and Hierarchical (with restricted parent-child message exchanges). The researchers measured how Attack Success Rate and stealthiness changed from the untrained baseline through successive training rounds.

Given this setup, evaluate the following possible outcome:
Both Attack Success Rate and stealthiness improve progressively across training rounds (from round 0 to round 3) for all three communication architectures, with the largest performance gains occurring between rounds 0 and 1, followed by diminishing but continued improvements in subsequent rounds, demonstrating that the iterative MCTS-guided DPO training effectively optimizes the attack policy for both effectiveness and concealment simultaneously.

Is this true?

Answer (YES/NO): YES